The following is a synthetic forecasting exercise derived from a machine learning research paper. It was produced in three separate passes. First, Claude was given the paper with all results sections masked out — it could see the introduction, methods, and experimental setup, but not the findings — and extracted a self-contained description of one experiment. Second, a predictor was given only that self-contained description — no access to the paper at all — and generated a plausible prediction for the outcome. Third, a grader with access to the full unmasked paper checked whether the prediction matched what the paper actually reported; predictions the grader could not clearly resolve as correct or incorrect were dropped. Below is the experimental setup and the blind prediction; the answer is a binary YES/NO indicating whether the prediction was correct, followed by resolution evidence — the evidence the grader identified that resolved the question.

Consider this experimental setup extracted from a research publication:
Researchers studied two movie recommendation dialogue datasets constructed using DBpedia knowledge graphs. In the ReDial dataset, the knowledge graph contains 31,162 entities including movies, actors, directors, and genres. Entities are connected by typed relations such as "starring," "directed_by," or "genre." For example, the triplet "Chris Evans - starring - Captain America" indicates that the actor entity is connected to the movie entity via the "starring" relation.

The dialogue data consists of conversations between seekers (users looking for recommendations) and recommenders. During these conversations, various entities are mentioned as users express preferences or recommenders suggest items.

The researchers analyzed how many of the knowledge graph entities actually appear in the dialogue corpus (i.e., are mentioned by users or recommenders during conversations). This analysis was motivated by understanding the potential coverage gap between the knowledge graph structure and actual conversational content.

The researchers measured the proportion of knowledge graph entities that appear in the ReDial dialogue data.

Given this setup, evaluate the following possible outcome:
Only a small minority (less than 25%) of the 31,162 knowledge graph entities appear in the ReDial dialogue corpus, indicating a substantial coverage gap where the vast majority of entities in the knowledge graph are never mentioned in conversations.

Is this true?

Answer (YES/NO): YES